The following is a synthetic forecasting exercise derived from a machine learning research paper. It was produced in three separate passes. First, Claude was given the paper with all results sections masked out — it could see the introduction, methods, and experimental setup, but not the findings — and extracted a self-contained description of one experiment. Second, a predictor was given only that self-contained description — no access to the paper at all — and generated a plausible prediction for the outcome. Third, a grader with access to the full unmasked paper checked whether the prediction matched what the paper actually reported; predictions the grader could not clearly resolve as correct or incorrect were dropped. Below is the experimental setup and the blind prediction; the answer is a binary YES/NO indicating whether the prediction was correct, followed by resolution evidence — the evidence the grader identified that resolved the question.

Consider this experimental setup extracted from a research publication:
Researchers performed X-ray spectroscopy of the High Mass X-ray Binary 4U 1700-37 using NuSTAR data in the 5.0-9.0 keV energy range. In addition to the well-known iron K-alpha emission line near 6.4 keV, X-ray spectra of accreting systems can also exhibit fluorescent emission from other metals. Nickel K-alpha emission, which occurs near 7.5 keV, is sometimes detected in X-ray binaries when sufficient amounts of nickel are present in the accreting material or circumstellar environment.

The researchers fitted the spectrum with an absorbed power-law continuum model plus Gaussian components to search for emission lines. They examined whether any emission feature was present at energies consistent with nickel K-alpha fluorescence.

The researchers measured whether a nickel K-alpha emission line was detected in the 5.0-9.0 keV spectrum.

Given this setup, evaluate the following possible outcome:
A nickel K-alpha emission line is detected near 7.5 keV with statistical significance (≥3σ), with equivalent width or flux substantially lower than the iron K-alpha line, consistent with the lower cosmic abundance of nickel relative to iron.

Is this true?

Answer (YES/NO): YES